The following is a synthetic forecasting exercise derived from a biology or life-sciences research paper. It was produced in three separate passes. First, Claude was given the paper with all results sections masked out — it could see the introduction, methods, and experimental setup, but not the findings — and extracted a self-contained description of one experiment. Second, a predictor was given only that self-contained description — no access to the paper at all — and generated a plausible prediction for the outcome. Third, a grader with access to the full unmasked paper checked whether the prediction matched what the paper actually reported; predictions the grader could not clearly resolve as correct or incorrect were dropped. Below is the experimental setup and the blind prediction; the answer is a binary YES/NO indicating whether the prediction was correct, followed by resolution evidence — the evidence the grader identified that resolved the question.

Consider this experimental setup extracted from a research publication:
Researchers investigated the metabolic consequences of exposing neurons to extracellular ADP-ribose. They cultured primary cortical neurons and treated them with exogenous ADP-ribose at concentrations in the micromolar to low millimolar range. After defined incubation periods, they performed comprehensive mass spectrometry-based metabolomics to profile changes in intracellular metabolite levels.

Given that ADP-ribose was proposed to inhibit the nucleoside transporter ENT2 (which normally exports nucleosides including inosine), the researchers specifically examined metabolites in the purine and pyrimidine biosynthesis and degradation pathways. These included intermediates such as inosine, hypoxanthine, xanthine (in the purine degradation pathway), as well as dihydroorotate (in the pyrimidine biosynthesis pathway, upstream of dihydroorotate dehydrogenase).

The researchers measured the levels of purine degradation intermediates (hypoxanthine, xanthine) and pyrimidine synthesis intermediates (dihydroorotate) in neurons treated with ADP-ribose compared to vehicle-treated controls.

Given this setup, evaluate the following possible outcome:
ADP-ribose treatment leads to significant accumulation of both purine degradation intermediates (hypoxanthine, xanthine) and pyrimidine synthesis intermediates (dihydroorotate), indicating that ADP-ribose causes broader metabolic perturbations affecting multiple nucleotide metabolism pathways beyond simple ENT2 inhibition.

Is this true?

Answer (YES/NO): YES